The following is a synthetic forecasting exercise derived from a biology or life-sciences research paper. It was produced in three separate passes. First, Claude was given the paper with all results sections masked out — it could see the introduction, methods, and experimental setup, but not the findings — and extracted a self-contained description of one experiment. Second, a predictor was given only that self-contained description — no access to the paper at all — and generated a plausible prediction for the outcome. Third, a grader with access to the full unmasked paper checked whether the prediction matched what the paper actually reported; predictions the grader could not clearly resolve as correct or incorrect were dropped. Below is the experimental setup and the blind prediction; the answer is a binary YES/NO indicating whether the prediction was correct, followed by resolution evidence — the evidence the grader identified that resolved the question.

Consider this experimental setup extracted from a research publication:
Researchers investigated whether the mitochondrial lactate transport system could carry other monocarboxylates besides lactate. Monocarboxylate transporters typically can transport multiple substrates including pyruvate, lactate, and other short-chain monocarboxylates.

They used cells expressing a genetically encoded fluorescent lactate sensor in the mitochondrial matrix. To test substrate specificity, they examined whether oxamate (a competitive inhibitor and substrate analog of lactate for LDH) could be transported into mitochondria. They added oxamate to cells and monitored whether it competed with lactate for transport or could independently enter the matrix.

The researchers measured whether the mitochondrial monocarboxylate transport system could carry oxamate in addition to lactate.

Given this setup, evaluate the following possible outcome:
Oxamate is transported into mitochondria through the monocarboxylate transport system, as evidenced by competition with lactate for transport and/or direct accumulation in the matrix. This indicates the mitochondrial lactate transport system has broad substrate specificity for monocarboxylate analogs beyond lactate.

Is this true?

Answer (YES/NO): YES